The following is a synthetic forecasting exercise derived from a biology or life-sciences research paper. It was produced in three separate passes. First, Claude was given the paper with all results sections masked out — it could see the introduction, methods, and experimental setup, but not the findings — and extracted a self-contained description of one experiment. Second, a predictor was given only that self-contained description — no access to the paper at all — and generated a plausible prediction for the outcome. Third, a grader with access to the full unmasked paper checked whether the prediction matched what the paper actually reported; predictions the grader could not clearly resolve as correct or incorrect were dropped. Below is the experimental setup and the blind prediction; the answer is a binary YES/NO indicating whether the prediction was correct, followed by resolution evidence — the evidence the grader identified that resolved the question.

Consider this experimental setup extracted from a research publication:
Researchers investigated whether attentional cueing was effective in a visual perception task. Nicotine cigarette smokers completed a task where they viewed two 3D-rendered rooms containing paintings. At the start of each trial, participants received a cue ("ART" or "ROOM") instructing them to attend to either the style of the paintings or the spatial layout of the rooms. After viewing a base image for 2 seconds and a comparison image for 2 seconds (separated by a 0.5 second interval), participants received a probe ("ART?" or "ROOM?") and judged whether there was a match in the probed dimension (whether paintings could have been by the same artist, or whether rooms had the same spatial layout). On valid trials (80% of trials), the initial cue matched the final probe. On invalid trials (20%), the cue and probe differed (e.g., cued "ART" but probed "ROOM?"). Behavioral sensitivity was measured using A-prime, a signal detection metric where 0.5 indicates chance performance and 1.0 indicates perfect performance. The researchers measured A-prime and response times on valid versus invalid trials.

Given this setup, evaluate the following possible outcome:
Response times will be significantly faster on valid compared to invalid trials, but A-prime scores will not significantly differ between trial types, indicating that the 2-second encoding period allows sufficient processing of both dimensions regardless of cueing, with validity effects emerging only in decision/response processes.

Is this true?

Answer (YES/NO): NO